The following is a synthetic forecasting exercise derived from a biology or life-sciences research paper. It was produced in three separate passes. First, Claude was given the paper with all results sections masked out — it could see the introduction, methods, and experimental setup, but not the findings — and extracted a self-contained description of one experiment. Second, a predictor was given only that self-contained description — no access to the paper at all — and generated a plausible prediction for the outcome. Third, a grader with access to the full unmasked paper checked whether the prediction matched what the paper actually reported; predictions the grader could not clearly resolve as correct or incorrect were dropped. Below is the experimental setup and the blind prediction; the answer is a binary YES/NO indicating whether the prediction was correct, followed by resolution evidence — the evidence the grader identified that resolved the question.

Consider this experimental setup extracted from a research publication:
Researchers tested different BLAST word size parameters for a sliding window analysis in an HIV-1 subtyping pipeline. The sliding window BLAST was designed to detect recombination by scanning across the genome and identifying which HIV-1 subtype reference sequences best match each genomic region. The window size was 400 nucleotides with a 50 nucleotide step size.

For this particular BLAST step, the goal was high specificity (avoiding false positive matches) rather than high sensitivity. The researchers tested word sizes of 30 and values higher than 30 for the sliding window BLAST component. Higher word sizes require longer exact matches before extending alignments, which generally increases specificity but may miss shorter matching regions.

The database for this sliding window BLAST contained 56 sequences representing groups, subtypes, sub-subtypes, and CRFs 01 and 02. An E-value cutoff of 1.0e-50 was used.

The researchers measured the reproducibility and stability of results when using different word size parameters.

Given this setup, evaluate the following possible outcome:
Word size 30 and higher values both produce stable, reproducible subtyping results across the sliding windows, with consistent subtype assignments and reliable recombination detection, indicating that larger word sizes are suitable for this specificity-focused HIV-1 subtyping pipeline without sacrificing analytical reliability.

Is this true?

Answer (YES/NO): NO